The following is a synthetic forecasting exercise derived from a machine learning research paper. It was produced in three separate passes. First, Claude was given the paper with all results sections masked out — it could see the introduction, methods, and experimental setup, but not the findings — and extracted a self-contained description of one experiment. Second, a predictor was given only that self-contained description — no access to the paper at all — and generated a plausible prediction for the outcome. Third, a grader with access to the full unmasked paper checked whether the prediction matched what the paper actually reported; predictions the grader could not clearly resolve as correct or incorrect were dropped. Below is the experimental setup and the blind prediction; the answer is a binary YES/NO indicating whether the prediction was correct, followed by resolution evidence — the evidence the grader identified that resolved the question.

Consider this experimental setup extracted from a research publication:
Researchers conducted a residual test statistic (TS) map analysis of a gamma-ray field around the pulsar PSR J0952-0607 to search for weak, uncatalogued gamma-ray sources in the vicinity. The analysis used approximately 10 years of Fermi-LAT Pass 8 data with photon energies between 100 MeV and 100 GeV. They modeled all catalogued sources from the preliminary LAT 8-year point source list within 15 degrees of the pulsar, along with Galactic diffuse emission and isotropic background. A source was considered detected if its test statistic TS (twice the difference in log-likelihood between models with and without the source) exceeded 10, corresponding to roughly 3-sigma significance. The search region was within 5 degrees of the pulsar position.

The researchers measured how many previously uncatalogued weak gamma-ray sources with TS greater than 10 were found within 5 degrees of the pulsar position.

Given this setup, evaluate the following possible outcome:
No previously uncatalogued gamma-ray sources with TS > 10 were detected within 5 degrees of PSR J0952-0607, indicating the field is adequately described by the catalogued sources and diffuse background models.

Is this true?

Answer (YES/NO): NO